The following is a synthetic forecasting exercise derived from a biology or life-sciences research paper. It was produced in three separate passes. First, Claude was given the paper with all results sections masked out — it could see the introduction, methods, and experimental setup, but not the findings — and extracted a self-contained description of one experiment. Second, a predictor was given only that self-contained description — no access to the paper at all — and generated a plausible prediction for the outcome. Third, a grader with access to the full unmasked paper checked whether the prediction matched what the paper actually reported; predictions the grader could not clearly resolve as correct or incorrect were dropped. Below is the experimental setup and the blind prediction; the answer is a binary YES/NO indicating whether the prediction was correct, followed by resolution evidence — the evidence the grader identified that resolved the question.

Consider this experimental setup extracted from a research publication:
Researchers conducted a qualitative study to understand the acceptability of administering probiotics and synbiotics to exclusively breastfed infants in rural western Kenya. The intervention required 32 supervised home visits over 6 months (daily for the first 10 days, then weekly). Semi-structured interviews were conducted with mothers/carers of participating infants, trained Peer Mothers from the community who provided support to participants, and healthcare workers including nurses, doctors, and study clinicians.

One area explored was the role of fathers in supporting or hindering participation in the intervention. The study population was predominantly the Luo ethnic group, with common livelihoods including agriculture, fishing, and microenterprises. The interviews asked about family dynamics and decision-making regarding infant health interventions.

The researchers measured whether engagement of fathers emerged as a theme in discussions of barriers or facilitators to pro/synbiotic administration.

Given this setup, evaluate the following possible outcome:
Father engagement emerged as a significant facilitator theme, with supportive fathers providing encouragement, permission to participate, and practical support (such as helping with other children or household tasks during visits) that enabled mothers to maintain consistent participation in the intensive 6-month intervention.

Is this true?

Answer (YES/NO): NO